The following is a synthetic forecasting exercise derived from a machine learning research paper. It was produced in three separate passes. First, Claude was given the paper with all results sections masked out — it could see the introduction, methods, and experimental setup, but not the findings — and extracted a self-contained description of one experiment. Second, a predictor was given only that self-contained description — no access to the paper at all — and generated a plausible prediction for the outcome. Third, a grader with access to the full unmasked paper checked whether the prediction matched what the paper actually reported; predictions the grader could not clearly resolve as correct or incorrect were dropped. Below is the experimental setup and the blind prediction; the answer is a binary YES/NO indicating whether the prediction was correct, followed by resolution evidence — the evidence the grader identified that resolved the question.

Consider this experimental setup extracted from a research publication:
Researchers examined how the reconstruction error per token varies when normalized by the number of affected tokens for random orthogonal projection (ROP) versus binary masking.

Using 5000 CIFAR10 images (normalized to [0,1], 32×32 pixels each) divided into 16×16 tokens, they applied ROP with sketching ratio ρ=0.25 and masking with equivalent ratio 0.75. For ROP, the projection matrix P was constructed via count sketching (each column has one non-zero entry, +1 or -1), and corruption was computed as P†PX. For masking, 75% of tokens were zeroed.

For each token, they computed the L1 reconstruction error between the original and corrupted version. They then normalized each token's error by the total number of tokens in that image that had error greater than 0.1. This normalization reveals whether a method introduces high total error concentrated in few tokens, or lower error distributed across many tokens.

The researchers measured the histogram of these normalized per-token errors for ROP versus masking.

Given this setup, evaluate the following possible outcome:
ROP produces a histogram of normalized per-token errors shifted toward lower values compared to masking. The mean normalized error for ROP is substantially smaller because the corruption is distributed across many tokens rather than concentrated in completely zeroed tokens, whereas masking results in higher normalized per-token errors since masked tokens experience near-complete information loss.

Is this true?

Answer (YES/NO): YES